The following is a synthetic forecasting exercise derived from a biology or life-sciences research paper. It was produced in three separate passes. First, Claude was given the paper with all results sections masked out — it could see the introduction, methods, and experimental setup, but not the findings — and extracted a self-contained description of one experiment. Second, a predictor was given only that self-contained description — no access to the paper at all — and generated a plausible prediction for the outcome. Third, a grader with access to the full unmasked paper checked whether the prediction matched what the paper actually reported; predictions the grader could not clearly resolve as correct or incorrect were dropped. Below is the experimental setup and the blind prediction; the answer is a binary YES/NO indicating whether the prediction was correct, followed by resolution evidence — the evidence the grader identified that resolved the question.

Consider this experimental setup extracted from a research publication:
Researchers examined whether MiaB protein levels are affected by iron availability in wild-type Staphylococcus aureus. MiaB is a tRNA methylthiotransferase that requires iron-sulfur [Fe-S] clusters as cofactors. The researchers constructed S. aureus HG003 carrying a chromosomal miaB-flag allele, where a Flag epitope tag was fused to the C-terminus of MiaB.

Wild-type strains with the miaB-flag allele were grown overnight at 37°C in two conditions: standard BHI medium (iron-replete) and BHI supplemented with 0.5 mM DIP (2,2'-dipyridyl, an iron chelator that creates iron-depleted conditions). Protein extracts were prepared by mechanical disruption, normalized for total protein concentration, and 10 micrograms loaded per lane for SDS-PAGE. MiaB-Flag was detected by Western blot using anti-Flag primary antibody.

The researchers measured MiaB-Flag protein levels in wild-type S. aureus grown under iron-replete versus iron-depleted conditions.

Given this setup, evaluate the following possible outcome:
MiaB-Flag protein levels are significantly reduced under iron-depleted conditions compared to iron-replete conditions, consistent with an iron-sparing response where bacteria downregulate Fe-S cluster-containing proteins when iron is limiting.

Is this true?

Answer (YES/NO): NO